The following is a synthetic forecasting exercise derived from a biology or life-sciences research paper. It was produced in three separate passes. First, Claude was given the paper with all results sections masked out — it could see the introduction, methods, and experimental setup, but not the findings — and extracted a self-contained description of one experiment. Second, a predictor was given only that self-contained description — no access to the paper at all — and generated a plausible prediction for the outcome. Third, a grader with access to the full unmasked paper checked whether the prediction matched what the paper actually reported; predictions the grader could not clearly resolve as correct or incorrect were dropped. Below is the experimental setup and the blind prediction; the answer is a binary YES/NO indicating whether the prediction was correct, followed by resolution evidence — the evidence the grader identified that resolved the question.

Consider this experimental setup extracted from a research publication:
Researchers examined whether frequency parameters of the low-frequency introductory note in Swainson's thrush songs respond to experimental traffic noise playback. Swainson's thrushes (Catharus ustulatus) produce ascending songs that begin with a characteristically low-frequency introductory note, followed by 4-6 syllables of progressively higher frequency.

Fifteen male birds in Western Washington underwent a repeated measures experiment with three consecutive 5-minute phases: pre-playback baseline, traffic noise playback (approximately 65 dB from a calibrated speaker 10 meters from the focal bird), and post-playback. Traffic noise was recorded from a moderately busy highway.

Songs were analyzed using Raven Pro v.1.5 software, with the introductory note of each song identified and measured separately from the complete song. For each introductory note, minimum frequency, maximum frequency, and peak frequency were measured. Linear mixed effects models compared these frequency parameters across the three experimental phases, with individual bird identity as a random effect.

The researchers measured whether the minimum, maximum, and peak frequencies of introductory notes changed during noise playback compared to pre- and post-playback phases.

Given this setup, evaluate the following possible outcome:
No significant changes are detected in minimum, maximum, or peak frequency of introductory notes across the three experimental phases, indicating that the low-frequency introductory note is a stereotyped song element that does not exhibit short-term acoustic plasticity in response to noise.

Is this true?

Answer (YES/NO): NO